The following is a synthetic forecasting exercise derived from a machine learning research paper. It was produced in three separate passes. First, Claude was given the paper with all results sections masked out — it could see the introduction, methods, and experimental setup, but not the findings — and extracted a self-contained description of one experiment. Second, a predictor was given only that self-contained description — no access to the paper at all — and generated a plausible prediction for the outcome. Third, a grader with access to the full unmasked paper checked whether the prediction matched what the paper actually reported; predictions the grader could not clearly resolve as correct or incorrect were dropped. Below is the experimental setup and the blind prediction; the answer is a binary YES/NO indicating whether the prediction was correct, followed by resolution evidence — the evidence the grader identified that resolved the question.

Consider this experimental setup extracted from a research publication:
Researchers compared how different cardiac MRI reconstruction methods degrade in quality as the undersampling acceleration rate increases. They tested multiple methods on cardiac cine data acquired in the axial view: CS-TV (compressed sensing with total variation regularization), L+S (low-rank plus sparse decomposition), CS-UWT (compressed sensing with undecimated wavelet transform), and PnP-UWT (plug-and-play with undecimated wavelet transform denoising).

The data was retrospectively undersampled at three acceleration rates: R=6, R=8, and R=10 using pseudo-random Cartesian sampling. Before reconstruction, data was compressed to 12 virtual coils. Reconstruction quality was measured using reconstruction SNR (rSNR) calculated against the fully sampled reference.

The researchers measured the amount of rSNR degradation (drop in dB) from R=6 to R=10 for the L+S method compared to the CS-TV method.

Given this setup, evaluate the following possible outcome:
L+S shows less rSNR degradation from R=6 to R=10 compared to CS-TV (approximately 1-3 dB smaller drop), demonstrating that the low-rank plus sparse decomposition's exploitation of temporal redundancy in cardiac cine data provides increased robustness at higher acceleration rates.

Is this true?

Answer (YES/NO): NO